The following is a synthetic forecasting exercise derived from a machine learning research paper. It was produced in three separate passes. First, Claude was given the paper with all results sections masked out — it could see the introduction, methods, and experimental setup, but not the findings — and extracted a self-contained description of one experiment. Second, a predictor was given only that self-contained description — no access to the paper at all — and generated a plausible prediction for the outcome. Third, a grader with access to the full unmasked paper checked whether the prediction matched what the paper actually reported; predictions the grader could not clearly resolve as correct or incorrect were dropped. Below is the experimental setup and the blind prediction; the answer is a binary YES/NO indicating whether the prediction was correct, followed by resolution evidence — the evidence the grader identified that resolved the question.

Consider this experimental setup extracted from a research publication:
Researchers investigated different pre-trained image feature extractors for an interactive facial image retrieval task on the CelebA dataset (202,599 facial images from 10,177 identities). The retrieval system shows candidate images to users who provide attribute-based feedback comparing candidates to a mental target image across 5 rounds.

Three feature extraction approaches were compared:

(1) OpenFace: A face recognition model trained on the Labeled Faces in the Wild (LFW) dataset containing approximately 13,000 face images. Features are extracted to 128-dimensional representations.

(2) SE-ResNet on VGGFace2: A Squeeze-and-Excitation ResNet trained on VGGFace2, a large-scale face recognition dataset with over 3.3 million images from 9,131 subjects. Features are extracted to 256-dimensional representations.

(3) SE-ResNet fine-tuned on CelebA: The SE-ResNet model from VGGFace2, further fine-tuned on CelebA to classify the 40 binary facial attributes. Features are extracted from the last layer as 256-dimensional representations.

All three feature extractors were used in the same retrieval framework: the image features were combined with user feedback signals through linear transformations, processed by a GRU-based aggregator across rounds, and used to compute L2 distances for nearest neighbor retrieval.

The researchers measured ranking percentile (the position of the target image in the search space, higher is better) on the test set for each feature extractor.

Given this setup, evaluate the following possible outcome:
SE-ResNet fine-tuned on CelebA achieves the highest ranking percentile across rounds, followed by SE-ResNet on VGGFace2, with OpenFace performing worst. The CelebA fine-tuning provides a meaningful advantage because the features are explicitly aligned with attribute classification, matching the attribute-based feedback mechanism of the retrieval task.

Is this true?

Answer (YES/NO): YES